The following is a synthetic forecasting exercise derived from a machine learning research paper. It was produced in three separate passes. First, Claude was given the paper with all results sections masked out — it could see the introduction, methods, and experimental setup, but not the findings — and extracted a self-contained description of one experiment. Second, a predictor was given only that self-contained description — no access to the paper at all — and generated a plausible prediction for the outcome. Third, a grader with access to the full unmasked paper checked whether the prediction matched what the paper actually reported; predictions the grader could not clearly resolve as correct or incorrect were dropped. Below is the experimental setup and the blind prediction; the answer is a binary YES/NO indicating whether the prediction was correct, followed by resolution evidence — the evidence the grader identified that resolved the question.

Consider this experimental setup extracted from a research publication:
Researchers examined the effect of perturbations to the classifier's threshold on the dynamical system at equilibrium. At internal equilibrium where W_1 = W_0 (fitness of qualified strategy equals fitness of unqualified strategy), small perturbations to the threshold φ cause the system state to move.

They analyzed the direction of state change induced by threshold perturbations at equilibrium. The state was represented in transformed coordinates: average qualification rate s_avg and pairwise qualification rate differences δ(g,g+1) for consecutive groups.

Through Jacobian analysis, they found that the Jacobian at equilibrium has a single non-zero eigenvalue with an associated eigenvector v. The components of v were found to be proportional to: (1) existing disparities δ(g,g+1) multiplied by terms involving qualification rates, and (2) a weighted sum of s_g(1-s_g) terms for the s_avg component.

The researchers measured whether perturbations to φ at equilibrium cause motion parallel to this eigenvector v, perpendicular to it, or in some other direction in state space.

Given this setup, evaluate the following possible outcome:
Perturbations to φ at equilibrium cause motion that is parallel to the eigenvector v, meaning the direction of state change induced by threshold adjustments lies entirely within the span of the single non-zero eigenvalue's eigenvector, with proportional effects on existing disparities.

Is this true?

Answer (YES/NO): YES